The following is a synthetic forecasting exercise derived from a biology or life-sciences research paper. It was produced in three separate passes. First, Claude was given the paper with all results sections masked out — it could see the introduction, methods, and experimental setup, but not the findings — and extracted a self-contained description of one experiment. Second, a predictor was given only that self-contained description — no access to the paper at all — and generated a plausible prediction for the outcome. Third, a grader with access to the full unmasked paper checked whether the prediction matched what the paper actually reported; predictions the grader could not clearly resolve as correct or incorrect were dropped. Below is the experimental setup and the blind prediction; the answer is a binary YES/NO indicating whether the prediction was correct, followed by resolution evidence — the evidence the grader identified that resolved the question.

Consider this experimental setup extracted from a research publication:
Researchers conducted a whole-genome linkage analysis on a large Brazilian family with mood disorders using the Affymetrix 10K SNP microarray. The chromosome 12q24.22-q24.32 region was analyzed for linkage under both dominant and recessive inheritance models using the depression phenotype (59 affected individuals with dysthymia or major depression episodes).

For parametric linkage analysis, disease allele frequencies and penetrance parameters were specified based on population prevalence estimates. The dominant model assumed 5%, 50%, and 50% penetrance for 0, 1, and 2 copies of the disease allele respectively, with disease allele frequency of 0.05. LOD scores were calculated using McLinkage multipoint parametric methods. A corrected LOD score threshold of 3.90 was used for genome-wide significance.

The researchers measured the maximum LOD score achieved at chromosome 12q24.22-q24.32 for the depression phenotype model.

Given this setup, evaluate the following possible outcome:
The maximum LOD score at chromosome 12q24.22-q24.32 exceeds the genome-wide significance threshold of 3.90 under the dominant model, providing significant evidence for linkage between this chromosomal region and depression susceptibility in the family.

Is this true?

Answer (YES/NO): YES